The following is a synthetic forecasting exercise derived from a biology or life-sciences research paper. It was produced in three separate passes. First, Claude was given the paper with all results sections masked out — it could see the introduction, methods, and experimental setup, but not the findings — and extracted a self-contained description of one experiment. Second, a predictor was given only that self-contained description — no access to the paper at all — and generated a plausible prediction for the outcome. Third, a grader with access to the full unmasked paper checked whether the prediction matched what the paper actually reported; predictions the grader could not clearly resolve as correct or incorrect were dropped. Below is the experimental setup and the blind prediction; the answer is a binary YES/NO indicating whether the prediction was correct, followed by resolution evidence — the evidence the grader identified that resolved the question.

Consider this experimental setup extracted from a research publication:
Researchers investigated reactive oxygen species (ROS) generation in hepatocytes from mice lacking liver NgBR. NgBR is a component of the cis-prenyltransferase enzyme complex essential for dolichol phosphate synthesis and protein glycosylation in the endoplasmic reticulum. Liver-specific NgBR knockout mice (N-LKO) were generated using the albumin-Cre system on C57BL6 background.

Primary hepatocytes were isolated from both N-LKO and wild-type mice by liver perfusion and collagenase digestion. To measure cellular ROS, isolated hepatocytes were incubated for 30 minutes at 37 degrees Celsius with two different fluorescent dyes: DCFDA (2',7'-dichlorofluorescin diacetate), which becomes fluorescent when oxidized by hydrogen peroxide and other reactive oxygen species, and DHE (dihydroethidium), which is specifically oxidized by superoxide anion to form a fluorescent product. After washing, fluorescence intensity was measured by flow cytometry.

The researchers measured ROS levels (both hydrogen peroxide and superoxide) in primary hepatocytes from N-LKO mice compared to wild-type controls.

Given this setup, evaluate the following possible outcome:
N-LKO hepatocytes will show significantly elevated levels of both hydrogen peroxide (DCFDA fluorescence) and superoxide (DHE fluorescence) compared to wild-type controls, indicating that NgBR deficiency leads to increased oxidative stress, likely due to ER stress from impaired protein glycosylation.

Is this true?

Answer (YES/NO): YES